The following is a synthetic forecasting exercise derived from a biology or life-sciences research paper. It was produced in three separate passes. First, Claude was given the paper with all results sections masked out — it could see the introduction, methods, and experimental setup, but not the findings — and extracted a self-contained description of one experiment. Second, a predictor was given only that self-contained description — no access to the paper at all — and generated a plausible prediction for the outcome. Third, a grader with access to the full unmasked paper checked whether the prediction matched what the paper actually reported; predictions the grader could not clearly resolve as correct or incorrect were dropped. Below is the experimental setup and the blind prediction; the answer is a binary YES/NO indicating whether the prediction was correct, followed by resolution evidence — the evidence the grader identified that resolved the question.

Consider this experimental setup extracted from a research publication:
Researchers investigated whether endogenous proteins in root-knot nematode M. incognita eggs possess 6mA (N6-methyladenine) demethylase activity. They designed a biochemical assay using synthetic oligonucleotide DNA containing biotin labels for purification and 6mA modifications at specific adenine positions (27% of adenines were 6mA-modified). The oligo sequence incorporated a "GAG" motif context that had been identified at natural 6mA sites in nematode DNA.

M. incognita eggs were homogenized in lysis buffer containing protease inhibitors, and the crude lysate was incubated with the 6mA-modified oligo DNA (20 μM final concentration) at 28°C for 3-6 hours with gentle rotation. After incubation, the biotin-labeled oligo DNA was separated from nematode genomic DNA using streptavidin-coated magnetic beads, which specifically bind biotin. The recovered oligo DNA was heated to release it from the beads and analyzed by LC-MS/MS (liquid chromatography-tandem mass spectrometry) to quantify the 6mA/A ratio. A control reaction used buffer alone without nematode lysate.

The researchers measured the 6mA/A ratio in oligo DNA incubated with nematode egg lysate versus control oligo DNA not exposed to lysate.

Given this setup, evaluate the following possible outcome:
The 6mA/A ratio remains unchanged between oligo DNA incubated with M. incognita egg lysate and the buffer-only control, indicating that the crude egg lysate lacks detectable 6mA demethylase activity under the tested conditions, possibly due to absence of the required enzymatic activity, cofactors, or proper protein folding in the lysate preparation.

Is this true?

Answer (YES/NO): NO